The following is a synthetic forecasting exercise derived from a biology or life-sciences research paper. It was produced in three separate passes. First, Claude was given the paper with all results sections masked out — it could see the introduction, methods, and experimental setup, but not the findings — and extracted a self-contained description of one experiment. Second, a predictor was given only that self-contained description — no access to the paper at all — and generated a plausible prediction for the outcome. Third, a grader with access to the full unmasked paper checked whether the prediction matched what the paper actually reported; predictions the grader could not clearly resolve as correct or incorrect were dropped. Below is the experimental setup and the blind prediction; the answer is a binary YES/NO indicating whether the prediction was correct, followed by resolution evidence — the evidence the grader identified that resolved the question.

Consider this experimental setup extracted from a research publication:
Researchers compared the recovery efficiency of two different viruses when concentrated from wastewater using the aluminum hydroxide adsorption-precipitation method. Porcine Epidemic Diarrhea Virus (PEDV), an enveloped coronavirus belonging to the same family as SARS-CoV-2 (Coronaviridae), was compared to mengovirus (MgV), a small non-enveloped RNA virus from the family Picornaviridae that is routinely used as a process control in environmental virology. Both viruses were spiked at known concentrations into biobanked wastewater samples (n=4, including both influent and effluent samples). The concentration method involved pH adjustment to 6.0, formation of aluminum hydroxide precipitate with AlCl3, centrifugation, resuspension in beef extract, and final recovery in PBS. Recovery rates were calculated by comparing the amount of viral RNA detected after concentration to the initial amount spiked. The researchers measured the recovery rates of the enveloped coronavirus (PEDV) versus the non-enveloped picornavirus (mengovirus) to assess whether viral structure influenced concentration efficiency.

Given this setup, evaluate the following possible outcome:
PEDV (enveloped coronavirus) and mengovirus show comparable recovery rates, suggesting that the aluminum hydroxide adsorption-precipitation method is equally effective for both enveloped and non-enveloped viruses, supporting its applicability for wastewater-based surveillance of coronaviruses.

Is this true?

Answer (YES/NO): NO